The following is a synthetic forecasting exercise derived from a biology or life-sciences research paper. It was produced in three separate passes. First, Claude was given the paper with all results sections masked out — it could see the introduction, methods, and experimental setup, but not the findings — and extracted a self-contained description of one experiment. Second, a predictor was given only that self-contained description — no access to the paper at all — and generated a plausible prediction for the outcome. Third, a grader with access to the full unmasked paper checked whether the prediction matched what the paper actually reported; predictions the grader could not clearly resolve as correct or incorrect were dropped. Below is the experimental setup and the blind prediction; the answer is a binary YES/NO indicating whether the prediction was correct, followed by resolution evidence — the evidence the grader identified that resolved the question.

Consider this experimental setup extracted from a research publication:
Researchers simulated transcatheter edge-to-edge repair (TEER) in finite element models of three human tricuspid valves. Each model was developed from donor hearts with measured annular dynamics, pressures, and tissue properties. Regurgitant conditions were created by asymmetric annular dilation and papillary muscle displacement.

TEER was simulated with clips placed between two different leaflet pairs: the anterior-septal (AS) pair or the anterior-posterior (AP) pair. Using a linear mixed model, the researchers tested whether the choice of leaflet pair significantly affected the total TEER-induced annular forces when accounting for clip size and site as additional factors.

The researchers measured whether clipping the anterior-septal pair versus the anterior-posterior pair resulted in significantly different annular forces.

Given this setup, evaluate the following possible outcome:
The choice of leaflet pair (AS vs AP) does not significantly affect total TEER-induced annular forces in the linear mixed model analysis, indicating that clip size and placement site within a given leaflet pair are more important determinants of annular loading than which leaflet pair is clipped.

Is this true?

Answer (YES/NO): YES